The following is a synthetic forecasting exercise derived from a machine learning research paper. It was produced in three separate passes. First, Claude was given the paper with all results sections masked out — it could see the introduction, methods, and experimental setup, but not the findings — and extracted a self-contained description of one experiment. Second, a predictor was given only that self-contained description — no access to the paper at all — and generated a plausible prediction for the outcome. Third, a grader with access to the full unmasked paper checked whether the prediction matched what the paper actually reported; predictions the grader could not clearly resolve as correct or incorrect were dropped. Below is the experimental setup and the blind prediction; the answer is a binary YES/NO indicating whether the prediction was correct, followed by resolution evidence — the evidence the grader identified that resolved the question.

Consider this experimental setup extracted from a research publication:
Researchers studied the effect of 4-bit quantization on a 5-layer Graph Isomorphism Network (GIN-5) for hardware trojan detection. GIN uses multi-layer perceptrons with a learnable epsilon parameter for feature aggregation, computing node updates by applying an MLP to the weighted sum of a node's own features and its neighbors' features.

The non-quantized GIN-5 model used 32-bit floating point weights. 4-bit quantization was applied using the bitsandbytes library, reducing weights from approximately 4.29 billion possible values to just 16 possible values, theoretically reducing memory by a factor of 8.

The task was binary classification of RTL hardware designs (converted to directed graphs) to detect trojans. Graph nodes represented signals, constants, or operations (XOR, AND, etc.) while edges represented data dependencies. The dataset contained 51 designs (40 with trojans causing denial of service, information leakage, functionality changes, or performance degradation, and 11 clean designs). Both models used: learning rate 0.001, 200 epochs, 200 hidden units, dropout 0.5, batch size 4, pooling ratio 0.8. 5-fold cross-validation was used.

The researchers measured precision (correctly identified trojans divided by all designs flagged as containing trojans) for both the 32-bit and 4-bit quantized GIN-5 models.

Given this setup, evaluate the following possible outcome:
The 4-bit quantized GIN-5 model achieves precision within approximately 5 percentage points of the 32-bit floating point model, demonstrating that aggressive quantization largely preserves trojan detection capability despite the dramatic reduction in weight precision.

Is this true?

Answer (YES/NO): YES